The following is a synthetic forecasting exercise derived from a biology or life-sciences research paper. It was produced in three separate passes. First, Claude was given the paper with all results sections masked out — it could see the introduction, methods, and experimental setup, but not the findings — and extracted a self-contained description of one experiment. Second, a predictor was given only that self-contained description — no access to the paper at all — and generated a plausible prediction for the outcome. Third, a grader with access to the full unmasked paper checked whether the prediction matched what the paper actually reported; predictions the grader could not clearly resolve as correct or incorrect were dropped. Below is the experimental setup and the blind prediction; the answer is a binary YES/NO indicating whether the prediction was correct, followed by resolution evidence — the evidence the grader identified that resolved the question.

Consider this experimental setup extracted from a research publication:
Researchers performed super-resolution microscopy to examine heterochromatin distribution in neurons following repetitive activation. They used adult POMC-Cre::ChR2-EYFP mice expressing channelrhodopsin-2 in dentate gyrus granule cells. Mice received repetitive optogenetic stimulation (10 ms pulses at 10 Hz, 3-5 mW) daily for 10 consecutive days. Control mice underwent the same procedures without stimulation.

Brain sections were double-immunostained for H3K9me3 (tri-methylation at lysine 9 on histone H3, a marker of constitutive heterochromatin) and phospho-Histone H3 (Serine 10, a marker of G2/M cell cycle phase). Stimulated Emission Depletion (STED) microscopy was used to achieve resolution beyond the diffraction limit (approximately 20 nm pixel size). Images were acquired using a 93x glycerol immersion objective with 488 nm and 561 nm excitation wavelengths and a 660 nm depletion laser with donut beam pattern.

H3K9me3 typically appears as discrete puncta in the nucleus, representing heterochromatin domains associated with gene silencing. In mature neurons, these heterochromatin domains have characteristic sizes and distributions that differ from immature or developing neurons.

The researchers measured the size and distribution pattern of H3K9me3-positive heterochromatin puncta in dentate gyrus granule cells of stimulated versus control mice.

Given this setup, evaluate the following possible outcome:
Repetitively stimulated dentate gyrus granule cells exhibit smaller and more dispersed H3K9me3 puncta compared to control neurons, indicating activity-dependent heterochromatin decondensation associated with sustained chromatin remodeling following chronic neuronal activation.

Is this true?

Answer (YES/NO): NO